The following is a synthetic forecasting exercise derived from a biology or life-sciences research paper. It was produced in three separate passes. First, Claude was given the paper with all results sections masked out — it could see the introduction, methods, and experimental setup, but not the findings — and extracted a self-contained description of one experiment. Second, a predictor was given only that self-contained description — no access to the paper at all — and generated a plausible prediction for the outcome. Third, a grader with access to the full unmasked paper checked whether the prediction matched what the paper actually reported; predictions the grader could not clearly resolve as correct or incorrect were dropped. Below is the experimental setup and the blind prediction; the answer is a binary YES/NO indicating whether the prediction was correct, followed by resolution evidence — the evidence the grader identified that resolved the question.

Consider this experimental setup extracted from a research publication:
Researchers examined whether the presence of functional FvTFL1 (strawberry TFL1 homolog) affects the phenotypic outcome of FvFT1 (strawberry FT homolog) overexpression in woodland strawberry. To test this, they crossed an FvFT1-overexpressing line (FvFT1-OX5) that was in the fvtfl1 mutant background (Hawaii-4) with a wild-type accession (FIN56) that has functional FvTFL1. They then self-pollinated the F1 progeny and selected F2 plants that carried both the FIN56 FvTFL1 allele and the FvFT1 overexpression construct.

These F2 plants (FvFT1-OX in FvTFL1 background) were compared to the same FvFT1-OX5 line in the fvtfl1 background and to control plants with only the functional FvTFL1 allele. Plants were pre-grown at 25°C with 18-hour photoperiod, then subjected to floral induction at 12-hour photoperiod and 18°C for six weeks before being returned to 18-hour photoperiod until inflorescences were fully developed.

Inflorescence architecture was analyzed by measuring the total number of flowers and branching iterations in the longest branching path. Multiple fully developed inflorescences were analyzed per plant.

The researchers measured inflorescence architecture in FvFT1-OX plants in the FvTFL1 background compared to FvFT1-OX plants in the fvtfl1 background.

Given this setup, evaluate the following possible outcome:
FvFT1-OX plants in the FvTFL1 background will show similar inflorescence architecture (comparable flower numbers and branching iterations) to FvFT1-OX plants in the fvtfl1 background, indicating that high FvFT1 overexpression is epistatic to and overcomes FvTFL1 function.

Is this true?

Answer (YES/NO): NO